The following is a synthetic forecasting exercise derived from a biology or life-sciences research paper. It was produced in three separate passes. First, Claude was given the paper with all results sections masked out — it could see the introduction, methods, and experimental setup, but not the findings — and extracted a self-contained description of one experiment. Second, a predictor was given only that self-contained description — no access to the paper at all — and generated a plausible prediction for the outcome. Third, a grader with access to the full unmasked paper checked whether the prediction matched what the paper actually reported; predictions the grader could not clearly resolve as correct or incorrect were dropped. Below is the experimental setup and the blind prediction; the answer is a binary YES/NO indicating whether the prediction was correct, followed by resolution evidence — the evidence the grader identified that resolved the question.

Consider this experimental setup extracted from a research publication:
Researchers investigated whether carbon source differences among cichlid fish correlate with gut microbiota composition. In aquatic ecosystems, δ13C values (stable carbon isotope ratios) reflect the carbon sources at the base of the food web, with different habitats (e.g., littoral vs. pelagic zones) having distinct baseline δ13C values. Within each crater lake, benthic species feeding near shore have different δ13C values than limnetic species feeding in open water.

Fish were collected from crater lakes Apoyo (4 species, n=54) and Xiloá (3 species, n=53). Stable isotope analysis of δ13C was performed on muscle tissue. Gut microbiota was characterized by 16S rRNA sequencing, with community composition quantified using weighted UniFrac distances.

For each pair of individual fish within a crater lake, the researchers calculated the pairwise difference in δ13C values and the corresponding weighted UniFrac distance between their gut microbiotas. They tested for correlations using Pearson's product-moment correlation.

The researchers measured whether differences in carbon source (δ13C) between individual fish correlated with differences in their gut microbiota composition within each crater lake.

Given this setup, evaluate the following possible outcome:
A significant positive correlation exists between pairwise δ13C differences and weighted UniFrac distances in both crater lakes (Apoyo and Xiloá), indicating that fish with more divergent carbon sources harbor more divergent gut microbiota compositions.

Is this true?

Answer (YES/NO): YES